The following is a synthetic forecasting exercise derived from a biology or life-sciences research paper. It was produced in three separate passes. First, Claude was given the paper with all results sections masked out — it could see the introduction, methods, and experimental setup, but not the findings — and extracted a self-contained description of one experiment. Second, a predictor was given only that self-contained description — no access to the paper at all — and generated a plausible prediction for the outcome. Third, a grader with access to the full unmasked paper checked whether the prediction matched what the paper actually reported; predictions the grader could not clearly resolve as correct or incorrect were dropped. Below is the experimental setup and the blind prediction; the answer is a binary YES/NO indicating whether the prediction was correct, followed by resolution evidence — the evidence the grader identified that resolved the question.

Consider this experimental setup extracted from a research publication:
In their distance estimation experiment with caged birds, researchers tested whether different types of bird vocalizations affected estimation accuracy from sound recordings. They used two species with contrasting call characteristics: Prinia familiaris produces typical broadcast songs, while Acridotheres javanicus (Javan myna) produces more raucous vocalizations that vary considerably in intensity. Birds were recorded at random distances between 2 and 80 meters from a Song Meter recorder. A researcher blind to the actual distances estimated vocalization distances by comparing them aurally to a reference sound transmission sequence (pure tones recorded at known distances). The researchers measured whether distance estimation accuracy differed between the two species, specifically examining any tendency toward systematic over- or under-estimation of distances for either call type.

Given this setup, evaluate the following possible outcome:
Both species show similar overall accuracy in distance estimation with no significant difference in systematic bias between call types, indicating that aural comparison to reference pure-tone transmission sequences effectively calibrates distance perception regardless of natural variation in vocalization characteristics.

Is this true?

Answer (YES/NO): NO